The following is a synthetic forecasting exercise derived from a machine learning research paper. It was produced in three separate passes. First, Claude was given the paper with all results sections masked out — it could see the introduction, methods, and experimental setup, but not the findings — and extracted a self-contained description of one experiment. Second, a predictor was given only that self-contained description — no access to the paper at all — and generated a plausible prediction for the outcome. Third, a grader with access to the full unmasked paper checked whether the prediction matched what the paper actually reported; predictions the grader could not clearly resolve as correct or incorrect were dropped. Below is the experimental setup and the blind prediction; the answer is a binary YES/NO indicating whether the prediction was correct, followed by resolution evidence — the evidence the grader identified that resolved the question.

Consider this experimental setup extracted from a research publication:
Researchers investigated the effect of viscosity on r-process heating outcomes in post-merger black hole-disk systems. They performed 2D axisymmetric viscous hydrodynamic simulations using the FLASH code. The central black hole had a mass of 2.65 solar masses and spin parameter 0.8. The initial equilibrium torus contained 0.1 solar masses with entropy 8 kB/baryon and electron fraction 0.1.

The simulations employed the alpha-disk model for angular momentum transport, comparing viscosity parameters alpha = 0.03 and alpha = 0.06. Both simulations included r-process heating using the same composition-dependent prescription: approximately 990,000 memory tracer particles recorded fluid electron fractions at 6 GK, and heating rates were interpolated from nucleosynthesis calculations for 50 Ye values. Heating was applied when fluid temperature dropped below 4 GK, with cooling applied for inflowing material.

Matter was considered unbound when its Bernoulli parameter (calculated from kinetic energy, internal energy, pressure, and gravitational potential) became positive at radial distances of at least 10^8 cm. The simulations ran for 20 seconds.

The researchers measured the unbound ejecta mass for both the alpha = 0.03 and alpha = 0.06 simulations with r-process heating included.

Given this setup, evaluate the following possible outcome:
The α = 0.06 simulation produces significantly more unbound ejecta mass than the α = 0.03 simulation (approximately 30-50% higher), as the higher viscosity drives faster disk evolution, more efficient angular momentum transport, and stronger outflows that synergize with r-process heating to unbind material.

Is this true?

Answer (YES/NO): NO